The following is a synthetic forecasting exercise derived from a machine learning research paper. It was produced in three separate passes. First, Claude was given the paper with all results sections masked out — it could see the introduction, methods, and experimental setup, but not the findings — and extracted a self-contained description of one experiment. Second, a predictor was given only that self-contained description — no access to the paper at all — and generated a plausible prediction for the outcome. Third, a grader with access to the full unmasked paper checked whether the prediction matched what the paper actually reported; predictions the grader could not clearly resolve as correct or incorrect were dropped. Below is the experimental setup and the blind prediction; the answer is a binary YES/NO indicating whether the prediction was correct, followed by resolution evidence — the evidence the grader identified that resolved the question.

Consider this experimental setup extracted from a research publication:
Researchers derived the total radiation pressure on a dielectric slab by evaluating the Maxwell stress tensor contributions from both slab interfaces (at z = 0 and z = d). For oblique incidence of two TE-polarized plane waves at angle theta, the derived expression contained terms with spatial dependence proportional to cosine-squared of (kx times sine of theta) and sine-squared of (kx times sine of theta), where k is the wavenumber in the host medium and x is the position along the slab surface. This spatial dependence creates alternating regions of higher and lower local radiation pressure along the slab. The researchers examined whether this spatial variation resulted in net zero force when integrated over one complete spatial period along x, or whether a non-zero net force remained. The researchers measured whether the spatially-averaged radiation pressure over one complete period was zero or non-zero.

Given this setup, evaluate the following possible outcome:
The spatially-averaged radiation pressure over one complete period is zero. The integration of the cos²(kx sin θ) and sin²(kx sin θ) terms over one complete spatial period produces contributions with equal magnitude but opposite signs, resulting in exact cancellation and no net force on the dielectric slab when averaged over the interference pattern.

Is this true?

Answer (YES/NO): NO